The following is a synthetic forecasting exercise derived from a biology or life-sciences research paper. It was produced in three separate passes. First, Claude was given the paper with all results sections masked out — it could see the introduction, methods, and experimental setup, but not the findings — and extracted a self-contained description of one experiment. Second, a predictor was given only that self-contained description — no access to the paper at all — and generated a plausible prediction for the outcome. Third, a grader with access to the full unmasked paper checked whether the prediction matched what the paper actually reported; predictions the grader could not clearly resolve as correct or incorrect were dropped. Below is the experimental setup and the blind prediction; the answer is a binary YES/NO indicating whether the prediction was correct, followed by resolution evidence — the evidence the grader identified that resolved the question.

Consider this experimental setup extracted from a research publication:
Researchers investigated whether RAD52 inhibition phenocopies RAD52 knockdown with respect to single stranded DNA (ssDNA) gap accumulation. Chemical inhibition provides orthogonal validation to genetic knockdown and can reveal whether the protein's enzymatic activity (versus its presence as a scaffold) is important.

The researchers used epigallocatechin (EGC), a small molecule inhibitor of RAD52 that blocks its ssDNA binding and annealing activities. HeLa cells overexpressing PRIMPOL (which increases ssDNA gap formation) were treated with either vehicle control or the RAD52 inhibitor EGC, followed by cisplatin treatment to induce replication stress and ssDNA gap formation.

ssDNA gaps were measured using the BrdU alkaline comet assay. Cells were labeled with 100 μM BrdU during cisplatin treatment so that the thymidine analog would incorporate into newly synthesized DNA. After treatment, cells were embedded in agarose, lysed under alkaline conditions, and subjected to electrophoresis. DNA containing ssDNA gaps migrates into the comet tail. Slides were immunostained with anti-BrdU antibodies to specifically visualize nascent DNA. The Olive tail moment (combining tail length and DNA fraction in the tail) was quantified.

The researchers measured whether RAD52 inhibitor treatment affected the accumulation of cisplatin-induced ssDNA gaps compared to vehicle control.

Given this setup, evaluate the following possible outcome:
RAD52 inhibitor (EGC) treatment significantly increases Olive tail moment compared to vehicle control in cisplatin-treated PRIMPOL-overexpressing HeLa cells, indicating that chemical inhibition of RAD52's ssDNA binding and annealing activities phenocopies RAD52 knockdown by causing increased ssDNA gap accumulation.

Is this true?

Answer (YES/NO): NO